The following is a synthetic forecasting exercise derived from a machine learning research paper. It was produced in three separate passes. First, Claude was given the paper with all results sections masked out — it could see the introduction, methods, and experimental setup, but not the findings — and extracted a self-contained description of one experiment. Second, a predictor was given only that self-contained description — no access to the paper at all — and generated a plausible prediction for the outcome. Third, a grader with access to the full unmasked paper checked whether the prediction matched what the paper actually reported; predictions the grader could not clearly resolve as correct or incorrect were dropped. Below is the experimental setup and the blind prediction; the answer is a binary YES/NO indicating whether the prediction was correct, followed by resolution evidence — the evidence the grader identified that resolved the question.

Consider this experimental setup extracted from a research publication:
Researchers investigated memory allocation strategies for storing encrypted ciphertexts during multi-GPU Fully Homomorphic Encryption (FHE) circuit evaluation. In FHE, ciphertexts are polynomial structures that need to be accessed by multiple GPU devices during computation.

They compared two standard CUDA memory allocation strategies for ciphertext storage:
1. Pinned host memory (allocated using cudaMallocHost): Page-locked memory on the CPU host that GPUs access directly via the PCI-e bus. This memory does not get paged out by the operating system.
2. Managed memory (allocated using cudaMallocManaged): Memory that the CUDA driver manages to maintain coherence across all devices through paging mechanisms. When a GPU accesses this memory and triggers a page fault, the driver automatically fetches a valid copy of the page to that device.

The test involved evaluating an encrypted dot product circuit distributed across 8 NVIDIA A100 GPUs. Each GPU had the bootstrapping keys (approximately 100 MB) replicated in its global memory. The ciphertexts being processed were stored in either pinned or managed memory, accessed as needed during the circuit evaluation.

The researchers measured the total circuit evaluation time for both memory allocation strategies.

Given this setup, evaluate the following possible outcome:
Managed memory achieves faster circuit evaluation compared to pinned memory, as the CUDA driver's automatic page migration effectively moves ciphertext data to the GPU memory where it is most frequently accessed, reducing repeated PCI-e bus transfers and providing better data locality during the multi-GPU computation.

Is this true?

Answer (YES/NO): NO